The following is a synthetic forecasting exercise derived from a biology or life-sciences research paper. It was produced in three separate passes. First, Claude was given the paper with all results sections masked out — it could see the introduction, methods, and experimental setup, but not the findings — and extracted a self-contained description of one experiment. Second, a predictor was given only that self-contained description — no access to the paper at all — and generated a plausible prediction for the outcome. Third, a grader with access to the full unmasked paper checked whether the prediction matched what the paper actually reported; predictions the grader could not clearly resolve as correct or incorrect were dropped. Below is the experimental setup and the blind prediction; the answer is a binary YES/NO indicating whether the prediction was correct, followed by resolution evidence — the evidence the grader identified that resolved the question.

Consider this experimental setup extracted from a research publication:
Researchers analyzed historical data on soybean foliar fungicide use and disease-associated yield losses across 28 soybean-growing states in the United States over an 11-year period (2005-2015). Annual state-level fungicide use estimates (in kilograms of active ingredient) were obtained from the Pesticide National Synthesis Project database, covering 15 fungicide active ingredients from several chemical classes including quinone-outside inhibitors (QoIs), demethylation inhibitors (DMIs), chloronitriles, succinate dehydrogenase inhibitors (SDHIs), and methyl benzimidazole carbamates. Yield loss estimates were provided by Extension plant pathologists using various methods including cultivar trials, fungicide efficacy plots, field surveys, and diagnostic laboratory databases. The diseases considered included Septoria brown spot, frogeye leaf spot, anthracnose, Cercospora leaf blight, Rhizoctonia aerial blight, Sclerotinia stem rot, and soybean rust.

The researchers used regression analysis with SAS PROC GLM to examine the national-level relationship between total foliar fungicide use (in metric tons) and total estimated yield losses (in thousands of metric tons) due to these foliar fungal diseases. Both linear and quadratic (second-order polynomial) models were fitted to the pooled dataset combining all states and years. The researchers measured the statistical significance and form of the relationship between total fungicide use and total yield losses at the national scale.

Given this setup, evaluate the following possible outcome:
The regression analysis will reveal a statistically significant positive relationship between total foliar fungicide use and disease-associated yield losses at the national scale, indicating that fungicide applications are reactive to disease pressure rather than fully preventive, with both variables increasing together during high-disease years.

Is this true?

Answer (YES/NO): NO